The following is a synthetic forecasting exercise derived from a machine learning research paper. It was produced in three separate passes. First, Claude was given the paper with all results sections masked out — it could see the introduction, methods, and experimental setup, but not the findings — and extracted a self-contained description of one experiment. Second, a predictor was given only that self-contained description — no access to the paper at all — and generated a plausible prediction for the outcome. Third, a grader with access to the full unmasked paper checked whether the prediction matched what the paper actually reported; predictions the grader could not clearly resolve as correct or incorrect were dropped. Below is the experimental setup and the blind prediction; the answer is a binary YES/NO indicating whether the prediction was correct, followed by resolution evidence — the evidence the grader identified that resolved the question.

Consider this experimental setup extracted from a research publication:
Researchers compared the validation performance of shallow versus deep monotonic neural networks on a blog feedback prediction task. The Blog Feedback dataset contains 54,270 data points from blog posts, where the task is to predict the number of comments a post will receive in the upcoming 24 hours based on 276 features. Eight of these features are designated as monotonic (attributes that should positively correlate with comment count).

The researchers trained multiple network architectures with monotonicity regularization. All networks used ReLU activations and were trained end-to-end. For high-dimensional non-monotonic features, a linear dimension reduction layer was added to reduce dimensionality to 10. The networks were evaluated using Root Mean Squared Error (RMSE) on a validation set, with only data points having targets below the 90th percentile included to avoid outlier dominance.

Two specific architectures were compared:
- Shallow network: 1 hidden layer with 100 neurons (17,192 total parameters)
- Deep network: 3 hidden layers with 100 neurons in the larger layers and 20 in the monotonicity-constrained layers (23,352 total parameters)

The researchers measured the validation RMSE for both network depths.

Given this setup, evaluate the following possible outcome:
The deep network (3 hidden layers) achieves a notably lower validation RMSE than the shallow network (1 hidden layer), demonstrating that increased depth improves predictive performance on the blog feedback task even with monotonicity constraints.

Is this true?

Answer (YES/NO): NO